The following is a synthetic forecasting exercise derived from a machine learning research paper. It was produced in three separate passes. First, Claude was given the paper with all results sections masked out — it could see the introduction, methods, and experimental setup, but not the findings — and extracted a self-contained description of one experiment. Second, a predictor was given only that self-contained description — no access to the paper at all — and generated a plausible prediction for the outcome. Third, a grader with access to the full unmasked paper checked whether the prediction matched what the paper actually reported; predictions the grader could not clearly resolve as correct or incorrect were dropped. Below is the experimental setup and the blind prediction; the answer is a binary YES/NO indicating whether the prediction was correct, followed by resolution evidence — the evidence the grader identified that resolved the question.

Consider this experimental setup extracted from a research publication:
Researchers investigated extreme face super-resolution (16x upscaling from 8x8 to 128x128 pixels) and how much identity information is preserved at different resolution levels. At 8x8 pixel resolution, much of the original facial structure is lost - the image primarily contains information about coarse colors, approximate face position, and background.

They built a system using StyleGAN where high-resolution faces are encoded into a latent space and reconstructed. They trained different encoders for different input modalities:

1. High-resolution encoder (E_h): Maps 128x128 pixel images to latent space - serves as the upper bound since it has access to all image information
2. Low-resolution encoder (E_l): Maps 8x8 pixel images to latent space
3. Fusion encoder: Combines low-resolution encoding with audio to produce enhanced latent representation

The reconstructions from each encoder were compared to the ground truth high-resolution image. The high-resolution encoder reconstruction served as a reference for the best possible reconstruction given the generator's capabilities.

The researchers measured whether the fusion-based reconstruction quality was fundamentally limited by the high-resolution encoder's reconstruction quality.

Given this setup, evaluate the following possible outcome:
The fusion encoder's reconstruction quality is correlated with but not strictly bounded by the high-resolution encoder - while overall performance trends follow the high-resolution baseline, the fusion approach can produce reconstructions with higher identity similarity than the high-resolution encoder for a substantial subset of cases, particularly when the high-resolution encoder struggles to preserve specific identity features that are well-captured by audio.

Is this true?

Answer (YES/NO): NO